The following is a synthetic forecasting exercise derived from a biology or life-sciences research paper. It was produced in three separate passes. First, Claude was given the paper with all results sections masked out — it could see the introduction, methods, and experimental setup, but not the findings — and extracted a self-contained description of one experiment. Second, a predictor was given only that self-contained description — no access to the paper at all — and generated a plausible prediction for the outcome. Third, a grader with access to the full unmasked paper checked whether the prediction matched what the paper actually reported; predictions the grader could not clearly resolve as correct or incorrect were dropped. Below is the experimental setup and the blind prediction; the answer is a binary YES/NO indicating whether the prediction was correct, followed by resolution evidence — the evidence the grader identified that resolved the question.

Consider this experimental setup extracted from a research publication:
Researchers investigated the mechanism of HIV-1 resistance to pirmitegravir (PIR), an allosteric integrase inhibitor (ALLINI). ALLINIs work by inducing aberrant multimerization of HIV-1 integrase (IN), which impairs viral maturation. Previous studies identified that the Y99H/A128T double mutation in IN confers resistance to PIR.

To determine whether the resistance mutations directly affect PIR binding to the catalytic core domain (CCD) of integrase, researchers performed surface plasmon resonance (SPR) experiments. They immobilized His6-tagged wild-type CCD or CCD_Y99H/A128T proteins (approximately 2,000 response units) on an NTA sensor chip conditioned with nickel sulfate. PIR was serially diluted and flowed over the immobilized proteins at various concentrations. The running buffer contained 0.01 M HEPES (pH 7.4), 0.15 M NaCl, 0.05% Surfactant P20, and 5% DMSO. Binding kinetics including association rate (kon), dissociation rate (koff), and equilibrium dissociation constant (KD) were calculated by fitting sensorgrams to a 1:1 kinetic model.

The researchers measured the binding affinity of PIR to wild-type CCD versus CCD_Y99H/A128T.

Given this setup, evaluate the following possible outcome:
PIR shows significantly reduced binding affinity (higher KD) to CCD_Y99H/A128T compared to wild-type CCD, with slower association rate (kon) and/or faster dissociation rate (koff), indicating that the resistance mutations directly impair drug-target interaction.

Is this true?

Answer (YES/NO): NO